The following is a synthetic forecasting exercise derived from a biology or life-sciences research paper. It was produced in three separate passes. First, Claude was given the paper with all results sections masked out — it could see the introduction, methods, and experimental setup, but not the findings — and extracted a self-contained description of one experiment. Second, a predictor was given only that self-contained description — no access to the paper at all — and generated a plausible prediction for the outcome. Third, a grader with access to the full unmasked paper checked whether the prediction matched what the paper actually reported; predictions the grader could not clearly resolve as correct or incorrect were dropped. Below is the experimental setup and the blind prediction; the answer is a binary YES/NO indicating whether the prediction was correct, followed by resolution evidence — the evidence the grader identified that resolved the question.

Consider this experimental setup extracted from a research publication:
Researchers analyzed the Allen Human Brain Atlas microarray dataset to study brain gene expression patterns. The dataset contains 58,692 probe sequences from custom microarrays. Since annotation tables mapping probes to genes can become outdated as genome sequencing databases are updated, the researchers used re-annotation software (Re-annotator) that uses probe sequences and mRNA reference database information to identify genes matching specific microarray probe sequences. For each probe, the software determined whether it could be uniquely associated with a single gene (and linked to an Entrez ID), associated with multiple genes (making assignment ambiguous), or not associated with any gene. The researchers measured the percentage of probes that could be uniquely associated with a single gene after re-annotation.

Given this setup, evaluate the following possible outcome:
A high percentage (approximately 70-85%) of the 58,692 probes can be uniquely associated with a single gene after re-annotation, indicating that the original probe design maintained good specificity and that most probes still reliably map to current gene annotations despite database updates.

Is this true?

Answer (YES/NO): YES